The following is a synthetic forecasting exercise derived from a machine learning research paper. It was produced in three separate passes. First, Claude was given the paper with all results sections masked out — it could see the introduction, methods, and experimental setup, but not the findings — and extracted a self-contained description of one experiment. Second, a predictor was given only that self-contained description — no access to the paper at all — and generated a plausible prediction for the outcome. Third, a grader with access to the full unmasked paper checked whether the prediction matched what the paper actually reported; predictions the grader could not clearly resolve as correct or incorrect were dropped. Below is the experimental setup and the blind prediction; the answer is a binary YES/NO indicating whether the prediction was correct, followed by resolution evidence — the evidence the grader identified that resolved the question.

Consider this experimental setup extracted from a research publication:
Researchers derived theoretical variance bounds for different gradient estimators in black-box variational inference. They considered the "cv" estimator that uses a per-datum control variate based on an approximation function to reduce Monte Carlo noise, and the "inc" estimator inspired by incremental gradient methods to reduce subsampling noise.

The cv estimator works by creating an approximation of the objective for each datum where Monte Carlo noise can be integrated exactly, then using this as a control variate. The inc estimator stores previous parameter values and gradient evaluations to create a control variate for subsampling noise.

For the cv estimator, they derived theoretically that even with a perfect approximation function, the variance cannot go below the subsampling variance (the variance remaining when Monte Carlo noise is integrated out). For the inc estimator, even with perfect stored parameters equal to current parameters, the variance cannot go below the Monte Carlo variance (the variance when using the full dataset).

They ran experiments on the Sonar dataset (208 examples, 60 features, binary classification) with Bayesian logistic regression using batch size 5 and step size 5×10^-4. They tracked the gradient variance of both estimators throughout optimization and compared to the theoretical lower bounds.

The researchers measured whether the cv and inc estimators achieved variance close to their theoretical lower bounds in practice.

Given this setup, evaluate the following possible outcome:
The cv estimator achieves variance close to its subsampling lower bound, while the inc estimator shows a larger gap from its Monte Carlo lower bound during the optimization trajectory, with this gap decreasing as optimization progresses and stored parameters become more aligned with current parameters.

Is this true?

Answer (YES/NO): NO